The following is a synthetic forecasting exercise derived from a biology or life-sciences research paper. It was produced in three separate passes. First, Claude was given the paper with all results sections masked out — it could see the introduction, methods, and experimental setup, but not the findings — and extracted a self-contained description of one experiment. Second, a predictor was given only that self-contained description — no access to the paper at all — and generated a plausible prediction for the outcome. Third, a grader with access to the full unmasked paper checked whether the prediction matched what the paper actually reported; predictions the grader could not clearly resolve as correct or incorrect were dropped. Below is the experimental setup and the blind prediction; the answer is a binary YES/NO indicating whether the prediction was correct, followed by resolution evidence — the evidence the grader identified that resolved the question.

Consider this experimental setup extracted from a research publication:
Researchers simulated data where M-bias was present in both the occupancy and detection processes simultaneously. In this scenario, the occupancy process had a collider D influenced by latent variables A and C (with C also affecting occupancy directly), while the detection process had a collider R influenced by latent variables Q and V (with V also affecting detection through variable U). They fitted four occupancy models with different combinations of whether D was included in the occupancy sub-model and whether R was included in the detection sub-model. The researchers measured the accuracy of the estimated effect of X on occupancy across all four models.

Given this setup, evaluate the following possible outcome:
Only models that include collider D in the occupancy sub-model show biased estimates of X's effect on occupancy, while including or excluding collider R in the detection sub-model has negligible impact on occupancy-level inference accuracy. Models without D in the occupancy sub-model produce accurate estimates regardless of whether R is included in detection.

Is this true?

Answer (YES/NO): YES